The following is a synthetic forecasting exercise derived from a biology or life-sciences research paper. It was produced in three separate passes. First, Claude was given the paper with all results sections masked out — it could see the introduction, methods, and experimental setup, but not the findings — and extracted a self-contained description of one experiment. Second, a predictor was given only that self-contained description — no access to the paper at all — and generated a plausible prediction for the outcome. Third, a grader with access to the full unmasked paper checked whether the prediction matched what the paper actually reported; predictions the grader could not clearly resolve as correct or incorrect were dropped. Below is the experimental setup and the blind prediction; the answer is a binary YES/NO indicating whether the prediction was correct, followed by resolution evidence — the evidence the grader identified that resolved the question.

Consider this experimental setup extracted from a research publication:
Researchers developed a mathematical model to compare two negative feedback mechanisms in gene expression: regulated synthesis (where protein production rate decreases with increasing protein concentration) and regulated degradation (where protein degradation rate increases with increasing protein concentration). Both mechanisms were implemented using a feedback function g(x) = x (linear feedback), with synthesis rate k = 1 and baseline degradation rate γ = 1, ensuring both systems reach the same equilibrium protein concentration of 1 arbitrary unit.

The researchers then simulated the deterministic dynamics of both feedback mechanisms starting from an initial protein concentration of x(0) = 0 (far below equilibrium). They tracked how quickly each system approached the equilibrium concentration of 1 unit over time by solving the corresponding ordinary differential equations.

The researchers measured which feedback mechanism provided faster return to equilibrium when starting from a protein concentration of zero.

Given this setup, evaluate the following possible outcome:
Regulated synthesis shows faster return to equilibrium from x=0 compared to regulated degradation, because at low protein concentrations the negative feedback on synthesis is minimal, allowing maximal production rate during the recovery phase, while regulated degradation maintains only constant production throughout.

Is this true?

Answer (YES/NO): YES